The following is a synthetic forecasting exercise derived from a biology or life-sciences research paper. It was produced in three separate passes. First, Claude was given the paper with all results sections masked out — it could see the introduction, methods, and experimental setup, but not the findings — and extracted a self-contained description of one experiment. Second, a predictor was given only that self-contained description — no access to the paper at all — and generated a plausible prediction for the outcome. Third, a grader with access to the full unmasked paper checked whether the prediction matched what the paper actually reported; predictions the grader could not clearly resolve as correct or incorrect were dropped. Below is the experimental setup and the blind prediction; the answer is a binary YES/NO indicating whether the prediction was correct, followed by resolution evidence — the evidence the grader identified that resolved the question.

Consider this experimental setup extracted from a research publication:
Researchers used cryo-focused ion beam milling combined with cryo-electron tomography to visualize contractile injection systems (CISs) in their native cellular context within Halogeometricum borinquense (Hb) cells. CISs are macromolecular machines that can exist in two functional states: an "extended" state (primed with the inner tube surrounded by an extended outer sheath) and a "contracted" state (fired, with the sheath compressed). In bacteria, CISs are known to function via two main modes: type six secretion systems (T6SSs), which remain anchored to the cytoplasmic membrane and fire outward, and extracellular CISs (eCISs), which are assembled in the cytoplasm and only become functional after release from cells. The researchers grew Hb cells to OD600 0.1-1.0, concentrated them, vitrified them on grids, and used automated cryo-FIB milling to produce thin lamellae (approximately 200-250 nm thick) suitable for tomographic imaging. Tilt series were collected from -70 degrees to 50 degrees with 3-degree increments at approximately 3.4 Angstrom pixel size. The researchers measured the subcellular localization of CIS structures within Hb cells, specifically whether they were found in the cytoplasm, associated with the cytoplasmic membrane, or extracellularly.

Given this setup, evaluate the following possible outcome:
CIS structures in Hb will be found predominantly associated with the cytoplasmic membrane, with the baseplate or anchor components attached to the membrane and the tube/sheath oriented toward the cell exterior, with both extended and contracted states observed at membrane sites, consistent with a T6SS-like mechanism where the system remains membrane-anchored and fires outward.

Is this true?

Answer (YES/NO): YES